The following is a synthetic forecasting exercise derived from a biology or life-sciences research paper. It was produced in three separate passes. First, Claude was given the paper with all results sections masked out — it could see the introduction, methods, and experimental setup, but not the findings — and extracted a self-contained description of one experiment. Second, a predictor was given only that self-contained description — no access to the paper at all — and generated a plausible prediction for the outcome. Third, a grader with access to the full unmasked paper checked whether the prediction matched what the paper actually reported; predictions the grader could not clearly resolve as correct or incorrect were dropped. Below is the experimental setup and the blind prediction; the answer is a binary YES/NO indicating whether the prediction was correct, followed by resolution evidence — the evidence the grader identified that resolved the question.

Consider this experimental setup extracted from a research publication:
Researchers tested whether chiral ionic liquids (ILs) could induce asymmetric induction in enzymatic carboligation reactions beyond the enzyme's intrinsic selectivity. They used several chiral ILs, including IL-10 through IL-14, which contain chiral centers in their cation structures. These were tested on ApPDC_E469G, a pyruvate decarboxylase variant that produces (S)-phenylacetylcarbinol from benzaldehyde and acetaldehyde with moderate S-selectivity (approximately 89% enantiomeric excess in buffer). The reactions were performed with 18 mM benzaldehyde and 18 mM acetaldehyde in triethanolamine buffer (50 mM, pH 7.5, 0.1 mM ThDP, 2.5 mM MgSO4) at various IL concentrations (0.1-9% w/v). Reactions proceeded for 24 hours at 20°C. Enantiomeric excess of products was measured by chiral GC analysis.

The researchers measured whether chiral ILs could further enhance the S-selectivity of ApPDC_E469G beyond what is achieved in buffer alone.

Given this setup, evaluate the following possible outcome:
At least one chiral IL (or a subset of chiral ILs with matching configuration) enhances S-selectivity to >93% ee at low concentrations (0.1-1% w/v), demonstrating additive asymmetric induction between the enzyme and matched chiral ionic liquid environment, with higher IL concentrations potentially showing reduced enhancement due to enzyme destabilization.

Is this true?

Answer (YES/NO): NO